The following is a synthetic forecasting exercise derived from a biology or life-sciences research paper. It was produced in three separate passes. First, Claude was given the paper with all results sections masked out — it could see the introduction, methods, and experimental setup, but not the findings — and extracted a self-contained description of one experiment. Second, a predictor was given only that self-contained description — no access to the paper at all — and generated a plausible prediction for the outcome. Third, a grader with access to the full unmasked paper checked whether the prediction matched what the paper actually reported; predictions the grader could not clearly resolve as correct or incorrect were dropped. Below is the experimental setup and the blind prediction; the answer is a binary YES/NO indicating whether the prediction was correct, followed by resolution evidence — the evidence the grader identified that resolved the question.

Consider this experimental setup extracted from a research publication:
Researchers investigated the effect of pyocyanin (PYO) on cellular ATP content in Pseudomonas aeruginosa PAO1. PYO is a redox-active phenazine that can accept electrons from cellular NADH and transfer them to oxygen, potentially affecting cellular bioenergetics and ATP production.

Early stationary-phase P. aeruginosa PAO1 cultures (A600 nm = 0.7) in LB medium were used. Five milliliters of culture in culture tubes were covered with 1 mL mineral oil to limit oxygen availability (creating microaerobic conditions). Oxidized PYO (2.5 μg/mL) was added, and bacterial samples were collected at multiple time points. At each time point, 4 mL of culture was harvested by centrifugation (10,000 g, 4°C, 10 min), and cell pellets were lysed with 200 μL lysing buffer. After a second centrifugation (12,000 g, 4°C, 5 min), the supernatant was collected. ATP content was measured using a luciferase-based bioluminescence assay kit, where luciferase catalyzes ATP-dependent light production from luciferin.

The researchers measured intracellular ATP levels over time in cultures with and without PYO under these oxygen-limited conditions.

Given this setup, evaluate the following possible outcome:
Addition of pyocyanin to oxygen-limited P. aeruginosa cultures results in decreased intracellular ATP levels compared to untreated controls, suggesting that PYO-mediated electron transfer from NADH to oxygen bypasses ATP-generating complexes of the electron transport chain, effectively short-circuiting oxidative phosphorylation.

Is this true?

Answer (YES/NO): NO